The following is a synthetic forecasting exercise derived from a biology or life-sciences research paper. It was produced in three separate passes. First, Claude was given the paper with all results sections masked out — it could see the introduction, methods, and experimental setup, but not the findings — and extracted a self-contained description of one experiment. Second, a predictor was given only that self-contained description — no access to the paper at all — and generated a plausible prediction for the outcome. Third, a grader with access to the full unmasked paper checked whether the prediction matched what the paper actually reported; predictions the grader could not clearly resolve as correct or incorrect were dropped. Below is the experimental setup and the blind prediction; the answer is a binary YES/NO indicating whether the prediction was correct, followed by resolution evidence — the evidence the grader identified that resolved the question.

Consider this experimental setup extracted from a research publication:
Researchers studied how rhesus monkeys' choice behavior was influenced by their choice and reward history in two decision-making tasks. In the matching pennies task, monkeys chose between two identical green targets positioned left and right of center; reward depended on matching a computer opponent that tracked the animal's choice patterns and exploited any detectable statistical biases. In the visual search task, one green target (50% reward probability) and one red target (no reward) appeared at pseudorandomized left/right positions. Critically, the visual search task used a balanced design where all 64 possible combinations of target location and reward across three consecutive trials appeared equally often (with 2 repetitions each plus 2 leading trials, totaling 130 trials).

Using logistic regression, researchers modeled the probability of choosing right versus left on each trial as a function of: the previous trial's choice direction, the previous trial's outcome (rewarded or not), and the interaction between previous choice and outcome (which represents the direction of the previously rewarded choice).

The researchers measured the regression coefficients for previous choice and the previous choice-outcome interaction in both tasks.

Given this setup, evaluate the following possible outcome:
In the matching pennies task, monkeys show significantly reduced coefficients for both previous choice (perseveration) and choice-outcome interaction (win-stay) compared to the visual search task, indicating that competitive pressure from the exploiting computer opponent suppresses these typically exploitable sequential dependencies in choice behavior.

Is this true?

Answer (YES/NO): NO